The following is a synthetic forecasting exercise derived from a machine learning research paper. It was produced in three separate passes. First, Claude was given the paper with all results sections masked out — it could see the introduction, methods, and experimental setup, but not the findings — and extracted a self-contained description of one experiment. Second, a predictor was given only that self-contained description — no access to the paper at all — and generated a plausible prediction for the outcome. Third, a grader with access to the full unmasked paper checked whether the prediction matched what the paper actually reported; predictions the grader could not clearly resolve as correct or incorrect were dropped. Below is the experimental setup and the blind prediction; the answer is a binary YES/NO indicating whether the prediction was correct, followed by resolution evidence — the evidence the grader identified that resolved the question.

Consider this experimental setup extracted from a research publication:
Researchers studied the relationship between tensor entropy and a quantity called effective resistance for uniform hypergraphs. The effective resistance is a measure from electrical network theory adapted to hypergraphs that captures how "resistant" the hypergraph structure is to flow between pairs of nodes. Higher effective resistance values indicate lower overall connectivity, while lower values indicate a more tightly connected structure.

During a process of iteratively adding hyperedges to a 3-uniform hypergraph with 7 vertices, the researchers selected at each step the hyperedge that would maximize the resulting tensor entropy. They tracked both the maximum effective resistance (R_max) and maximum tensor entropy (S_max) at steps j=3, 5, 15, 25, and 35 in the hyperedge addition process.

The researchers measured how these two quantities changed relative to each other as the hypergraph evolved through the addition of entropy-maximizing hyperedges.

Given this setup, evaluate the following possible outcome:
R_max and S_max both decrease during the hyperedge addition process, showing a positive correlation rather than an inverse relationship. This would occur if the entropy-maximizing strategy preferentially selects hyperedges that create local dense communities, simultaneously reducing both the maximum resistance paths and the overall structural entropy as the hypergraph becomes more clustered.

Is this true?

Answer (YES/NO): NO